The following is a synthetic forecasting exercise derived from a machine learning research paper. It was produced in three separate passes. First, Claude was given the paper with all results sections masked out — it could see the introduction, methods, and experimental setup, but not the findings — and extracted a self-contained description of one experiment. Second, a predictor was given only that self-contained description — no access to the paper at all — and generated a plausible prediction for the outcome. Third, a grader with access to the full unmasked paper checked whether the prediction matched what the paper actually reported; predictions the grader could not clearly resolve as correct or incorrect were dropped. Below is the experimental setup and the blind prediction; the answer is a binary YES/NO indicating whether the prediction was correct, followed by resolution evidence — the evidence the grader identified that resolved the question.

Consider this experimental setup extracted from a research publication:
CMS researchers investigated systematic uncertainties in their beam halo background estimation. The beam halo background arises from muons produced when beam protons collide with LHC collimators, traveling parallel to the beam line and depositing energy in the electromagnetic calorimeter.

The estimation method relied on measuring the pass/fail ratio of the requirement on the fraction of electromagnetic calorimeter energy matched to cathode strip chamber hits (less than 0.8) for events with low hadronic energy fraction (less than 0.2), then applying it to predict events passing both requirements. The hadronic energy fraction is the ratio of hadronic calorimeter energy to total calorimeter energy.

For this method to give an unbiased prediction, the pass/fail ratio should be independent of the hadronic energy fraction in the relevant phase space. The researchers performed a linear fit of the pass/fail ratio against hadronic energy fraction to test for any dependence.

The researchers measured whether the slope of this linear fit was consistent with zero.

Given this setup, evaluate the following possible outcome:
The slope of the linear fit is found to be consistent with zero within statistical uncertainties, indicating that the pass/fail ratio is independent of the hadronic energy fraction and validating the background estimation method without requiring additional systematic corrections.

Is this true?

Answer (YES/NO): NO